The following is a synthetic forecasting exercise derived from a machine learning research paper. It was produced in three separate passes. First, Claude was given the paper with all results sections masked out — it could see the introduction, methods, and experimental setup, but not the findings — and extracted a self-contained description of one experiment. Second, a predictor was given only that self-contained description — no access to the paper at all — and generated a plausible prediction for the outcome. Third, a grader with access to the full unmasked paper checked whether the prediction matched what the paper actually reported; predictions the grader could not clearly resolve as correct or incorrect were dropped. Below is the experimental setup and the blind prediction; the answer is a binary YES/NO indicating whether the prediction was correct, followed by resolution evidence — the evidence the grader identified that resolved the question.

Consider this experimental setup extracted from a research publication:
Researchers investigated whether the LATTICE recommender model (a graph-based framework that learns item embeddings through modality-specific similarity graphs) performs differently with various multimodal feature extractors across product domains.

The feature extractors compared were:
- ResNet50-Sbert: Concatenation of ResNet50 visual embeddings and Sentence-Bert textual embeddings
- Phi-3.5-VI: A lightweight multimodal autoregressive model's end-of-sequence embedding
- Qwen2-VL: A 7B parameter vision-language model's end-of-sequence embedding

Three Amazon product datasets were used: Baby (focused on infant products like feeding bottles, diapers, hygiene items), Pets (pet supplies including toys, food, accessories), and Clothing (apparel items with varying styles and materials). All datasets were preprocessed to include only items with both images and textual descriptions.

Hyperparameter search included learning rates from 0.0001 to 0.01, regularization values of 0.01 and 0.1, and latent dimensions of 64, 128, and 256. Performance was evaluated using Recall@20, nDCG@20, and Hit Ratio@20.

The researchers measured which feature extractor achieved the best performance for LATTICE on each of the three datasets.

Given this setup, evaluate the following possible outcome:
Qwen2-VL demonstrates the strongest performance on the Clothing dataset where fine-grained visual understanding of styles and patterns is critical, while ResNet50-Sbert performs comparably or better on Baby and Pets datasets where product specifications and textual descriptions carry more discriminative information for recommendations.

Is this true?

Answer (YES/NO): NO